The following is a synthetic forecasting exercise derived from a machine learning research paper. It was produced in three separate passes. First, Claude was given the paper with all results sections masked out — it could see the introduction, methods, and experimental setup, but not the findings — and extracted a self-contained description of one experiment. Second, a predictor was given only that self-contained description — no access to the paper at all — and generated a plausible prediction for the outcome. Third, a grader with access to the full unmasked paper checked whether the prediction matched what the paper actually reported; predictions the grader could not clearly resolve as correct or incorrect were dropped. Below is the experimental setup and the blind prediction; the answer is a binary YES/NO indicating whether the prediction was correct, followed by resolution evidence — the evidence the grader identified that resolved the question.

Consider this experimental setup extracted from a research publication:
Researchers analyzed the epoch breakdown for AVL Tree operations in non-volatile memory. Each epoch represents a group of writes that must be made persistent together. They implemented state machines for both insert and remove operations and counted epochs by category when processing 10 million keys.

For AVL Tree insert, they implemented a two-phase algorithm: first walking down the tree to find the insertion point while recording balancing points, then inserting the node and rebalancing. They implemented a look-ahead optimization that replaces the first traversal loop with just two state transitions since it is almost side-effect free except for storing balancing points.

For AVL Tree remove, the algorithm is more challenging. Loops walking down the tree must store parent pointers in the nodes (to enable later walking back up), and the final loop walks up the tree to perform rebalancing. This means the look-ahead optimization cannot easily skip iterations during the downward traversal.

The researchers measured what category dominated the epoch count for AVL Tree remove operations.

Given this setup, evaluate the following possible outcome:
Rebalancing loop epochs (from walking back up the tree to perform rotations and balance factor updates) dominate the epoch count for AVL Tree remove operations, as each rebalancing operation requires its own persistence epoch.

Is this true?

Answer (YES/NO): NO